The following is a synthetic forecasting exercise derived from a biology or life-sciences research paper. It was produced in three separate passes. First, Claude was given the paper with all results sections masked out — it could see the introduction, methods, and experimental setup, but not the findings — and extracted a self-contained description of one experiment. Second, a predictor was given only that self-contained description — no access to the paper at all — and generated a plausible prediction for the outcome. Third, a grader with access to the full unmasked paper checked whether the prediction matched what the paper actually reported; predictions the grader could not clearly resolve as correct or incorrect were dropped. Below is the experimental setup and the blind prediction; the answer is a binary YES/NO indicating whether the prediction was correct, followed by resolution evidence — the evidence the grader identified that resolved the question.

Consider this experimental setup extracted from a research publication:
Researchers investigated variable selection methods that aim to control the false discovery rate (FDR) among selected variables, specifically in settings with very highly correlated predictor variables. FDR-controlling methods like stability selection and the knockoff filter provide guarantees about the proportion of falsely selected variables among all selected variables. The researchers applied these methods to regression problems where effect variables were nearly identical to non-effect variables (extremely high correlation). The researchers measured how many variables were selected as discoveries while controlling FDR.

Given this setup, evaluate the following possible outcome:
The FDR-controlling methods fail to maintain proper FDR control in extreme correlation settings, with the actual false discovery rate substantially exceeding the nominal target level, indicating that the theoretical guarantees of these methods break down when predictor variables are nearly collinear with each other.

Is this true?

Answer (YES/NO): NO